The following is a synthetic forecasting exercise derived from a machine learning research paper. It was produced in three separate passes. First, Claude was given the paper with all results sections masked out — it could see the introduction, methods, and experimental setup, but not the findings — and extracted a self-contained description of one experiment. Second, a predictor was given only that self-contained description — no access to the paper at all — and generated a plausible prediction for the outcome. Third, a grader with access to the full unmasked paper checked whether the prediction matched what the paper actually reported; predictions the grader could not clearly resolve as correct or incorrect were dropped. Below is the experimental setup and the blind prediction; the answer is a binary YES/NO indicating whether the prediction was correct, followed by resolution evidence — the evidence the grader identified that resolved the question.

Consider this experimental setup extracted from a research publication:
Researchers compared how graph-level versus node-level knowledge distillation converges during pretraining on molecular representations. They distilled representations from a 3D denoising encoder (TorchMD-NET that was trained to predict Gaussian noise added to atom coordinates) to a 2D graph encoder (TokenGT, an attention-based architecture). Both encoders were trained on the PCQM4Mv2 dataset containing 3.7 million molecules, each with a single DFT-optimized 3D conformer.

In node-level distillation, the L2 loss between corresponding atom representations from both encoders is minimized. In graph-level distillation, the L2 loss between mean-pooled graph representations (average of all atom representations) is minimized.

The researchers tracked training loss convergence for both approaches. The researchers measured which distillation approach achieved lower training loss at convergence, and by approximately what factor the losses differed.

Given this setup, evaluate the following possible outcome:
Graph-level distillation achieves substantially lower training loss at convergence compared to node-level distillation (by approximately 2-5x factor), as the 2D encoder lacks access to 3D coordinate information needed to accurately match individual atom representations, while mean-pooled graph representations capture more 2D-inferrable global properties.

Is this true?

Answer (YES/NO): NO